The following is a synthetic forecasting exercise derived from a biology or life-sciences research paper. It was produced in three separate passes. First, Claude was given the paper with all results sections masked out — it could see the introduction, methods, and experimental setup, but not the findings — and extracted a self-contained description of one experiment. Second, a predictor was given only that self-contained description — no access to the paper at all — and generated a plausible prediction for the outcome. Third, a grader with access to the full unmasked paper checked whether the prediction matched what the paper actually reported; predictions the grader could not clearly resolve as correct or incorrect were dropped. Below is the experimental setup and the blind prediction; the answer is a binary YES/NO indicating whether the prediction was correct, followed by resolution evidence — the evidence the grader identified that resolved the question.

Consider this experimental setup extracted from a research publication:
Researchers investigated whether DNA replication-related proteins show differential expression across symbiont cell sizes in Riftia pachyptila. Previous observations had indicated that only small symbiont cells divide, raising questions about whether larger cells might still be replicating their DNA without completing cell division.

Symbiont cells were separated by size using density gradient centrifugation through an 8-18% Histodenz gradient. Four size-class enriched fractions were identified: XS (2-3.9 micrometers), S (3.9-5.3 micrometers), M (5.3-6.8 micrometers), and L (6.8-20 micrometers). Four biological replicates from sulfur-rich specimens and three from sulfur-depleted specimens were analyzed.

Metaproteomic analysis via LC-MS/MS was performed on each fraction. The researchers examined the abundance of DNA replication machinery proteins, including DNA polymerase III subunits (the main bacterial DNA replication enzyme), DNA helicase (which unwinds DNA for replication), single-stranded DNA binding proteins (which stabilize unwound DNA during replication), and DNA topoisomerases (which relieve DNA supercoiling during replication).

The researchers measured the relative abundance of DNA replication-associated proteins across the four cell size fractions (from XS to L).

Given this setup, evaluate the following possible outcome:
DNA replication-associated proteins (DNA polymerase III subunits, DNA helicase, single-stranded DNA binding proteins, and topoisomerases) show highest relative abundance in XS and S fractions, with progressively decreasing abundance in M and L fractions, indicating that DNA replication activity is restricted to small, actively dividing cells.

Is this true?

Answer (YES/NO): NO